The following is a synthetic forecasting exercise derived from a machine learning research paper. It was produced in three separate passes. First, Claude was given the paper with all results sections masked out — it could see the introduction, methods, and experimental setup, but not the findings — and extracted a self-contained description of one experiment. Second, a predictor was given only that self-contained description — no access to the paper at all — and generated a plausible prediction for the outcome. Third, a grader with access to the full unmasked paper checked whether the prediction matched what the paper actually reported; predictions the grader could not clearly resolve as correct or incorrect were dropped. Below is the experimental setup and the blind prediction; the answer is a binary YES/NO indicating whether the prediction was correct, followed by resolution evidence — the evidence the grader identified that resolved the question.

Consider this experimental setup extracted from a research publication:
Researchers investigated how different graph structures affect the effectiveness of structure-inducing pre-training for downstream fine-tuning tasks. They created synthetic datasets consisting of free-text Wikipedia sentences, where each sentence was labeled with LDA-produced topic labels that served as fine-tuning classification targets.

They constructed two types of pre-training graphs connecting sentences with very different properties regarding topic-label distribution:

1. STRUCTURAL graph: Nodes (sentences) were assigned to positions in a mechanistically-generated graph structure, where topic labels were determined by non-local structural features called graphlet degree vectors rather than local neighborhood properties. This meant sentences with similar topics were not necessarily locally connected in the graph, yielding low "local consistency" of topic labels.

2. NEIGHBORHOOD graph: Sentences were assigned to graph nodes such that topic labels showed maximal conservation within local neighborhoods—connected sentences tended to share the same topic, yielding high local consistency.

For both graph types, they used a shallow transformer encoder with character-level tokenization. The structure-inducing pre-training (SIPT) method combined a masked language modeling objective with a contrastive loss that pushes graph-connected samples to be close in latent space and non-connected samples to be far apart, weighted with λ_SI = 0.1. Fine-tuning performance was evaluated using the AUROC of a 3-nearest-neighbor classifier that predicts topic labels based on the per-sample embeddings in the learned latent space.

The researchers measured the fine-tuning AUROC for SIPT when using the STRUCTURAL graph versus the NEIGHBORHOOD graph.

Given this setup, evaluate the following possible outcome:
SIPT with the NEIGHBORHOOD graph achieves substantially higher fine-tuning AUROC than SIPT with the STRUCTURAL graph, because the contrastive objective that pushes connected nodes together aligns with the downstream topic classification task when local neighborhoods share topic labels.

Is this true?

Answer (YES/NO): YES